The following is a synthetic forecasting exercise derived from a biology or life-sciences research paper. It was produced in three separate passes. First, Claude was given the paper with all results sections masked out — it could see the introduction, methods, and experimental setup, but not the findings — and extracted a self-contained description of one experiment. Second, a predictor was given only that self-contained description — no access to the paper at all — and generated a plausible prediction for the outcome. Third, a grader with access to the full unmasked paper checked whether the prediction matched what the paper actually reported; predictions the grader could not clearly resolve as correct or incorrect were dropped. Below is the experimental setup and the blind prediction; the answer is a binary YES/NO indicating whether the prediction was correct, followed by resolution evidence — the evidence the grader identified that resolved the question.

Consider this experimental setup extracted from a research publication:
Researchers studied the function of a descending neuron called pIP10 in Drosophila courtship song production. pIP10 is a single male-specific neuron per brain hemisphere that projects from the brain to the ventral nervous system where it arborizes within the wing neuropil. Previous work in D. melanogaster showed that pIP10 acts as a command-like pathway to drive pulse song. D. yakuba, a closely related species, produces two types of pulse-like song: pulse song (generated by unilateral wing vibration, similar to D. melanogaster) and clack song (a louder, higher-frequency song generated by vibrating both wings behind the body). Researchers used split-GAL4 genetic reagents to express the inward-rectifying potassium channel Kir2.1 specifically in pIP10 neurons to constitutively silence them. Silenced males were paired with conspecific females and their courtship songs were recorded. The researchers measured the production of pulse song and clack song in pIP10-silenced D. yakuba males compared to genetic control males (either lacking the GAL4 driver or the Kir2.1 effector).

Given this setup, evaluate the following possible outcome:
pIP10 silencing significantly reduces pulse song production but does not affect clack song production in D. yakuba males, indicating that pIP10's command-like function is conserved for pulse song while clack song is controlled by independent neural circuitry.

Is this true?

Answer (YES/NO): NO